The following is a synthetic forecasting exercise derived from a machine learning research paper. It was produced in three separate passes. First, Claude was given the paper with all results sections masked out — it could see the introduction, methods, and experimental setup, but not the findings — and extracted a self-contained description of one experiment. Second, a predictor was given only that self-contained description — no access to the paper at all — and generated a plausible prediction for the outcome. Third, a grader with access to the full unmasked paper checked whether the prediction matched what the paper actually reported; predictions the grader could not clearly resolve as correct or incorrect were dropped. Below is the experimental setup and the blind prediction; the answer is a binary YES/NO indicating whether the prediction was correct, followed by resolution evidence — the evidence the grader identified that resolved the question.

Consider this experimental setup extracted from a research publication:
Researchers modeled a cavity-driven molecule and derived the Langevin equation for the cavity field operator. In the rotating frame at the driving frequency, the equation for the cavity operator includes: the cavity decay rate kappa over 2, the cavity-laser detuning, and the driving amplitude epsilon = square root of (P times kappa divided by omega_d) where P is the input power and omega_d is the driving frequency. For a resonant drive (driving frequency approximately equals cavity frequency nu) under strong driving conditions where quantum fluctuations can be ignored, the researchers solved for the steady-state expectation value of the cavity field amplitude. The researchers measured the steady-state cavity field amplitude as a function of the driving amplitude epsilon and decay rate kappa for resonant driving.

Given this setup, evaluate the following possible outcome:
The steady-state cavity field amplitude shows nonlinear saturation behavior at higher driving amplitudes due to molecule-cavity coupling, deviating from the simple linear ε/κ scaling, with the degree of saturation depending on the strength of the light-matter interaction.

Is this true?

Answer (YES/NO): NO